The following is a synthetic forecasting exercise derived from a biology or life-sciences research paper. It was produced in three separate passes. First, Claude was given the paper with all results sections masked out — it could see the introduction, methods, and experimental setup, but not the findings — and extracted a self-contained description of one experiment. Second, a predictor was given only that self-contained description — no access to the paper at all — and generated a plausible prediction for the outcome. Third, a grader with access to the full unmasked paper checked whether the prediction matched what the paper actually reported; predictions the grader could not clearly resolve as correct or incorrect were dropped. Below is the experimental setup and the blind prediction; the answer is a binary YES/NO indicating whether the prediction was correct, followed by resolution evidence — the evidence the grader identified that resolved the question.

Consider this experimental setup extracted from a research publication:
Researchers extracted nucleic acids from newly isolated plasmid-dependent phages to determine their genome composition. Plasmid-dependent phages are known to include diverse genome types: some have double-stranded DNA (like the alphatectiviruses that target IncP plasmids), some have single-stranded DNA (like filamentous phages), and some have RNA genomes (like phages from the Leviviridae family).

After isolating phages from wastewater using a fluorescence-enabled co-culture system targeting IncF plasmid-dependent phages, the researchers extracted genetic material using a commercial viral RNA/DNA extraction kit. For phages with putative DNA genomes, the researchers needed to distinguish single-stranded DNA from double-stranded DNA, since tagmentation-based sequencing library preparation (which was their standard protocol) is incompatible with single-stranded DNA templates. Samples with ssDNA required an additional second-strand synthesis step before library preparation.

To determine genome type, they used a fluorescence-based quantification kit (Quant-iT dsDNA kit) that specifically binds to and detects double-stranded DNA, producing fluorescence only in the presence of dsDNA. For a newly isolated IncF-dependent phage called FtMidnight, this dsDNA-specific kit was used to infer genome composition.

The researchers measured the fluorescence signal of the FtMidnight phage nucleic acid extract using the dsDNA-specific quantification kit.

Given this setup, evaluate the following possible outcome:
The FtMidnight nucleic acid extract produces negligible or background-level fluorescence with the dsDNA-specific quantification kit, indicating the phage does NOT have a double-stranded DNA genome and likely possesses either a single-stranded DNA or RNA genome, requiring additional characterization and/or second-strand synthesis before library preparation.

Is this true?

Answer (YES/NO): NO